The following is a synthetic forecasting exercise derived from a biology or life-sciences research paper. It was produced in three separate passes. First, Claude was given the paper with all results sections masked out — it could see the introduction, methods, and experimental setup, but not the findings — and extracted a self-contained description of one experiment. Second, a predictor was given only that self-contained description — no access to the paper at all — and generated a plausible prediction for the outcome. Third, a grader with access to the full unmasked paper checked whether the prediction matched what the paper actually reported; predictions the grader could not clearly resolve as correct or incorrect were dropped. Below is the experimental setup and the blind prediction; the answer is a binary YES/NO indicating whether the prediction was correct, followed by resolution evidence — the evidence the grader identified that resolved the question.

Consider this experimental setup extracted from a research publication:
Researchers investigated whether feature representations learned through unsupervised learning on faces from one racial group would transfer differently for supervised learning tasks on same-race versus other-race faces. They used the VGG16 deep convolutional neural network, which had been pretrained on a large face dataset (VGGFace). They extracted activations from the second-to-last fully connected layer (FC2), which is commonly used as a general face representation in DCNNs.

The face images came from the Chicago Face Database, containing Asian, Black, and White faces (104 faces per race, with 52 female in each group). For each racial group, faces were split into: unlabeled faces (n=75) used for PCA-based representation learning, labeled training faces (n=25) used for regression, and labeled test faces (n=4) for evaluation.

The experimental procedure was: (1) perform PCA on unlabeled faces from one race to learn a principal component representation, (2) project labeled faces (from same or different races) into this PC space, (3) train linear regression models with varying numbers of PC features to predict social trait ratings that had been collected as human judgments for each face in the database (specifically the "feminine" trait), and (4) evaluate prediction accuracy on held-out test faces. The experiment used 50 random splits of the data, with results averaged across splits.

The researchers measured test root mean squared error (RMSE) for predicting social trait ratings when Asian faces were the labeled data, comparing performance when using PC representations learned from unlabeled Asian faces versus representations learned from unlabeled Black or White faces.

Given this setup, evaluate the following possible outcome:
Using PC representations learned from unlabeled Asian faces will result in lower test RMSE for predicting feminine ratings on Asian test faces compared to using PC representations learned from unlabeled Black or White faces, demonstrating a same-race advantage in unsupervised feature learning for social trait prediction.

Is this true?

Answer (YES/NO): YES